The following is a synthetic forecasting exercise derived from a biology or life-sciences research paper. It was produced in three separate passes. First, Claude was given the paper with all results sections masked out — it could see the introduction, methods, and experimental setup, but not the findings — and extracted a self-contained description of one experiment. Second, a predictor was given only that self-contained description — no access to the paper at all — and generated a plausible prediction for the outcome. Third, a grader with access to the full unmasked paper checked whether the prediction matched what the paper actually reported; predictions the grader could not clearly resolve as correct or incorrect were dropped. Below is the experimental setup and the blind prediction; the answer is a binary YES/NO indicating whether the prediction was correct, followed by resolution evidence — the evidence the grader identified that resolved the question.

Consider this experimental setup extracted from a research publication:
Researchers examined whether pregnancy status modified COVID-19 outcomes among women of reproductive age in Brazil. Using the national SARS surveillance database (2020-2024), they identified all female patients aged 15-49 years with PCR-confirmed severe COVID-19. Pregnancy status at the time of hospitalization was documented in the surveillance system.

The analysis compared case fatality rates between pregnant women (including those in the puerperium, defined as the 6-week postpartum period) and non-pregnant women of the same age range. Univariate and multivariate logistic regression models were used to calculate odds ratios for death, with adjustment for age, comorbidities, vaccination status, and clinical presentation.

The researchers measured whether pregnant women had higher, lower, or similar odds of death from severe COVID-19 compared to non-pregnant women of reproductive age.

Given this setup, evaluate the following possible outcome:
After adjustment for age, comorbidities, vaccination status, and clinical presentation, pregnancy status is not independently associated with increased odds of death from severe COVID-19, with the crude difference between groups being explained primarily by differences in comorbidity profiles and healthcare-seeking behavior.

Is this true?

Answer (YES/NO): NO